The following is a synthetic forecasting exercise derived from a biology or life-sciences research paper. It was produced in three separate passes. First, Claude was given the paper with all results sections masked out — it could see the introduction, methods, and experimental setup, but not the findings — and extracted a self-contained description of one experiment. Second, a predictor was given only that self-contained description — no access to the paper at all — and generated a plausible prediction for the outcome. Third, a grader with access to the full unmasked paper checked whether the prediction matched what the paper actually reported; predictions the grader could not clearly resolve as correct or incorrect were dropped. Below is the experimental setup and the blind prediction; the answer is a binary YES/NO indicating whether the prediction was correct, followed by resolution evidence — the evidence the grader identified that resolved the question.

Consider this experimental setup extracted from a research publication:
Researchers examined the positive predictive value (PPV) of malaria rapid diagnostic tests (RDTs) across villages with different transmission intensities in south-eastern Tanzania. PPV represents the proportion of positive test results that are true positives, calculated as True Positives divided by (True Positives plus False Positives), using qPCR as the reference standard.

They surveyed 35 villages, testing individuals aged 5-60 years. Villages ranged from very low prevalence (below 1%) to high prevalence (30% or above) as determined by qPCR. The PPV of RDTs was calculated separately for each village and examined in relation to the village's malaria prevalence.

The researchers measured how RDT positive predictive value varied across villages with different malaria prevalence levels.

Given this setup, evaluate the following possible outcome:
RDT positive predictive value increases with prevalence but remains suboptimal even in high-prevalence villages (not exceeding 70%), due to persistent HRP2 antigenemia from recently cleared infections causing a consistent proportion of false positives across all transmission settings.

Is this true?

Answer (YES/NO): NO